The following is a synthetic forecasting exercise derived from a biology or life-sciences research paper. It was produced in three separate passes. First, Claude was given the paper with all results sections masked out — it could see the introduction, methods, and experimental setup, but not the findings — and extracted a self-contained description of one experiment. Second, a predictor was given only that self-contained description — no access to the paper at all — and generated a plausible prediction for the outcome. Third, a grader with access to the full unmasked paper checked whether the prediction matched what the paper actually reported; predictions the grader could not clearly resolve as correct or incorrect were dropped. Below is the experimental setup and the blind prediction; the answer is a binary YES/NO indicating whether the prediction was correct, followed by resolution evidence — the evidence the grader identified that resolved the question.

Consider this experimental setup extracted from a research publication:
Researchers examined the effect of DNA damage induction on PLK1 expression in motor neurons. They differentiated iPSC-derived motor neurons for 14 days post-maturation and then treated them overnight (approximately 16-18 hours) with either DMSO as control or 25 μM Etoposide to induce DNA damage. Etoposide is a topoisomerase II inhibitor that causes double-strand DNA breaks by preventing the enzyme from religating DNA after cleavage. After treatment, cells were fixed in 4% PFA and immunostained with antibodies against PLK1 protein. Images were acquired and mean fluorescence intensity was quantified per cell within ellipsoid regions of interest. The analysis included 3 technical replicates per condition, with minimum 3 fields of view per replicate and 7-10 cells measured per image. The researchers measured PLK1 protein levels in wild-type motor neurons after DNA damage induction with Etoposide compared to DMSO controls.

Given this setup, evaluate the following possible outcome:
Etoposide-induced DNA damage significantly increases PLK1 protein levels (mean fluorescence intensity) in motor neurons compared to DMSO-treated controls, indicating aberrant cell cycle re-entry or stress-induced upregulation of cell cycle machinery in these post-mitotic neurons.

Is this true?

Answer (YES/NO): YES